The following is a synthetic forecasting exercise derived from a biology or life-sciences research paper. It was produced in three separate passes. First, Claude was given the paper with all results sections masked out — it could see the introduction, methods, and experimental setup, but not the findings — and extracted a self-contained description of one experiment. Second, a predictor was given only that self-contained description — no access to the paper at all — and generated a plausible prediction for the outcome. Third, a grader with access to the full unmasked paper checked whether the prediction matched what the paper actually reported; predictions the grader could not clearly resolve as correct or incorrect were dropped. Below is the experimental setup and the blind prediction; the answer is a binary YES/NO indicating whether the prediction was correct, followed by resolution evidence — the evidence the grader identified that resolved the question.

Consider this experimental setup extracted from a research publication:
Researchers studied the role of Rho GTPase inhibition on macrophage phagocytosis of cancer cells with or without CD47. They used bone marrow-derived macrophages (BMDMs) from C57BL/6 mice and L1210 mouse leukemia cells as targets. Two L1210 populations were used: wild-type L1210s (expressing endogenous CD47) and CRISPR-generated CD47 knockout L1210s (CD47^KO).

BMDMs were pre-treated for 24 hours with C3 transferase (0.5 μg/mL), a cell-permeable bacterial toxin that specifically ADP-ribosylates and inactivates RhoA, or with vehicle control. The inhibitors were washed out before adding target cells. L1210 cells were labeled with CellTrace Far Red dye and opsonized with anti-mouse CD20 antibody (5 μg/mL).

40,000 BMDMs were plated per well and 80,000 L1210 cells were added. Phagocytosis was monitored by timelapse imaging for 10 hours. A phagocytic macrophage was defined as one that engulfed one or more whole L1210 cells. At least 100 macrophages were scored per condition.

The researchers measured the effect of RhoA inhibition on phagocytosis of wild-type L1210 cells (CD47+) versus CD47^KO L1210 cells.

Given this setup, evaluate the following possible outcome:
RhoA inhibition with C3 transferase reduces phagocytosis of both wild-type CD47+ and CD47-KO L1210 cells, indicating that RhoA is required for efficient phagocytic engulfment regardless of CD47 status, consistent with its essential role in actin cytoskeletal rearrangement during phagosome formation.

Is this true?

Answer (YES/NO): YES